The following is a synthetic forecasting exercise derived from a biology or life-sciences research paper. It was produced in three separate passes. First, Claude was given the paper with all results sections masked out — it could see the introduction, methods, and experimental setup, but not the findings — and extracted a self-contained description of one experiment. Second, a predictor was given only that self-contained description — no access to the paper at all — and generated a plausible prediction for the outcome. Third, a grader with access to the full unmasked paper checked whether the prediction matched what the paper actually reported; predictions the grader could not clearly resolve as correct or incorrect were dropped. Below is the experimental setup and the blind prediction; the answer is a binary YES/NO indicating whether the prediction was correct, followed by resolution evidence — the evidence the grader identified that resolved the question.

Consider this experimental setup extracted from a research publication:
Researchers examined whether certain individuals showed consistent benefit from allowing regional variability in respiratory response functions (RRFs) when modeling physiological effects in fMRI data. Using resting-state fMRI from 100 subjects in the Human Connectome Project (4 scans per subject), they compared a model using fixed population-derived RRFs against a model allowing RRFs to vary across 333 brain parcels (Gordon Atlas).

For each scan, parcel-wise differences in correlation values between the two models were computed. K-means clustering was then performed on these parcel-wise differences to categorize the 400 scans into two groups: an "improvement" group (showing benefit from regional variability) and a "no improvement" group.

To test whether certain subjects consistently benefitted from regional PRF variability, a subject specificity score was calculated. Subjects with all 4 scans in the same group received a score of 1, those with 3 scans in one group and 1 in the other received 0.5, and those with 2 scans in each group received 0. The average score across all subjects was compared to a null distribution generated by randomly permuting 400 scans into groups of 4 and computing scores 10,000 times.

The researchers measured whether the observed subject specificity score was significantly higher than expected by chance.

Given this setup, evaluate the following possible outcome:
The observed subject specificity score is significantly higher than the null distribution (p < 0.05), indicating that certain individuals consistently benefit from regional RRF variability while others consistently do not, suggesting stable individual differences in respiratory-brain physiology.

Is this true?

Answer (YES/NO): YES